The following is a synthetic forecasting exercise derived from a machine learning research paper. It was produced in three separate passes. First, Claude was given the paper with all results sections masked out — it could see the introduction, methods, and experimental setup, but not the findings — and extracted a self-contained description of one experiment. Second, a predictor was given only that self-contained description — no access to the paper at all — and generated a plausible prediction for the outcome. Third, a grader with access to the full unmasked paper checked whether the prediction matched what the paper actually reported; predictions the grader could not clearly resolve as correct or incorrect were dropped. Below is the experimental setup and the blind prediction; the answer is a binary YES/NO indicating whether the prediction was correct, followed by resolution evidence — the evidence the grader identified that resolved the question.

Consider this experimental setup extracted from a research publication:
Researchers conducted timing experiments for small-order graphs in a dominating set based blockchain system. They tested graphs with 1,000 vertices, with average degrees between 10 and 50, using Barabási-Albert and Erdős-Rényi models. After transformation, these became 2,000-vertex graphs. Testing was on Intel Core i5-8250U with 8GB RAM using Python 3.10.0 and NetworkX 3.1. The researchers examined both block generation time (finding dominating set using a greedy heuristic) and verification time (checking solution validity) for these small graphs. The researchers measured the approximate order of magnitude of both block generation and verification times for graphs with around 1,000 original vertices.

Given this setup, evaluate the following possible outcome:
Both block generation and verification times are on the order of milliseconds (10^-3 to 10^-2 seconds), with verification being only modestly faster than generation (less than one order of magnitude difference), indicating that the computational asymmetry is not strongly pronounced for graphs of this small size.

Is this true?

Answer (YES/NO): NO